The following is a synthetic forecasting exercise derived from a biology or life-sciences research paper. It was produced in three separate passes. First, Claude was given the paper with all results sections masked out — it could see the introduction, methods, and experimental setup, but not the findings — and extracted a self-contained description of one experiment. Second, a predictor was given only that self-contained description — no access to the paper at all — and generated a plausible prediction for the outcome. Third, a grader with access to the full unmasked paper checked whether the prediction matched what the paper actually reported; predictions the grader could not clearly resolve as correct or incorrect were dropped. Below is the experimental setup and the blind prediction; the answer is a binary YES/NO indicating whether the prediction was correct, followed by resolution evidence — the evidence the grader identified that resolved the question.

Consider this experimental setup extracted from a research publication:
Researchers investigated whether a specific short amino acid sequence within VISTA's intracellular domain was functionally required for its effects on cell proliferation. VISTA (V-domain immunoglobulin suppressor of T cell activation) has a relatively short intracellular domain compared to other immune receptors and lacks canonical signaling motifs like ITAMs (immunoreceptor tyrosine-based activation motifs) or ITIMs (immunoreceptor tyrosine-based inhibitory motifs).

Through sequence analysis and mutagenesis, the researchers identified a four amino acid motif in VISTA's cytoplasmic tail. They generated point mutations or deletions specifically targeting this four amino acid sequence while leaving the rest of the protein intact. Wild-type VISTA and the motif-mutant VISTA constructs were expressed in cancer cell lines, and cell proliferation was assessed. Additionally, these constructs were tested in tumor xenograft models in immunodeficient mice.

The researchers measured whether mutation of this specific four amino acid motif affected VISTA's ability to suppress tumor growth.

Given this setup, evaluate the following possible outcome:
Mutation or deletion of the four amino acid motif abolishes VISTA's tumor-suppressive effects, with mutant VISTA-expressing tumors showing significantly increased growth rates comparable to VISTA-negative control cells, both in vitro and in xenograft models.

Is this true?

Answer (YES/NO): YES